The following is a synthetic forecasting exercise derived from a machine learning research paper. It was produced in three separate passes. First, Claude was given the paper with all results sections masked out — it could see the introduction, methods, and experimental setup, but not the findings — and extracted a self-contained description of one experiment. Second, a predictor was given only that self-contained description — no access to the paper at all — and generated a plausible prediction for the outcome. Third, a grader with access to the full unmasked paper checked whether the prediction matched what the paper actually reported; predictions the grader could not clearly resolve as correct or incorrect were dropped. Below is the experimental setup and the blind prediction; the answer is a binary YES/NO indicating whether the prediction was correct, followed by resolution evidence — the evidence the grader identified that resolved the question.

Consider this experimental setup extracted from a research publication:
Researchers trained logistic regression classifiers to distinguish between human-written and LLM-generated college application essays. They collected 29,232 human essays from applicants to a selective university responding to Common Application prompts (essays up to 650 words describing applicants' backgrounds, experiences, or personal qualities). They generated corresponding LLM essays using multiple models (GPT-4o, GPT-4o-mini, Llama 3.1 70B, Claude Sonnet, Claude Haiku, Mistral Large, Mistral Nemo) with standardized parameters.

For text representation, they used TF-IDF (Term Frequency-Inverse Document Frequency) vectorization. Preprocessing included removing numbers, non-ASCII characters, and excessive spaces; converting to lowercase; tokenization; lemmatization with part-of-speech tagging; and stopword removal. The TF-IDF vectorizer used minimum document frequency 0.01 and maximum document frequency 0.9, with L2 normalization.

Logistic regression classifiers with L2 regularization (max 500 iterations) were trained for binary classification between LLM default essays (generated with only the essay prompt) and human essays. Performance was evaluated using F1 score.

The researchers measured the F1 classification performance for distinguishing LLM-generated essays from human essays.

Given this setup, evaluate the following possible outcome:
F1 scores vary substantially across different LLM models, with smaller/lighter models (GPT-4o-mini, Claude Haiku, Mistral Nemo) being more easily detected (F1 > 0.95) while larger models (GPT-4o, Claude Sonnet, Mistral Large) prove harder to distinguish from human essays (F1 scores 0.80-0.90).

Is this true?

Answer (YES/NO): NO